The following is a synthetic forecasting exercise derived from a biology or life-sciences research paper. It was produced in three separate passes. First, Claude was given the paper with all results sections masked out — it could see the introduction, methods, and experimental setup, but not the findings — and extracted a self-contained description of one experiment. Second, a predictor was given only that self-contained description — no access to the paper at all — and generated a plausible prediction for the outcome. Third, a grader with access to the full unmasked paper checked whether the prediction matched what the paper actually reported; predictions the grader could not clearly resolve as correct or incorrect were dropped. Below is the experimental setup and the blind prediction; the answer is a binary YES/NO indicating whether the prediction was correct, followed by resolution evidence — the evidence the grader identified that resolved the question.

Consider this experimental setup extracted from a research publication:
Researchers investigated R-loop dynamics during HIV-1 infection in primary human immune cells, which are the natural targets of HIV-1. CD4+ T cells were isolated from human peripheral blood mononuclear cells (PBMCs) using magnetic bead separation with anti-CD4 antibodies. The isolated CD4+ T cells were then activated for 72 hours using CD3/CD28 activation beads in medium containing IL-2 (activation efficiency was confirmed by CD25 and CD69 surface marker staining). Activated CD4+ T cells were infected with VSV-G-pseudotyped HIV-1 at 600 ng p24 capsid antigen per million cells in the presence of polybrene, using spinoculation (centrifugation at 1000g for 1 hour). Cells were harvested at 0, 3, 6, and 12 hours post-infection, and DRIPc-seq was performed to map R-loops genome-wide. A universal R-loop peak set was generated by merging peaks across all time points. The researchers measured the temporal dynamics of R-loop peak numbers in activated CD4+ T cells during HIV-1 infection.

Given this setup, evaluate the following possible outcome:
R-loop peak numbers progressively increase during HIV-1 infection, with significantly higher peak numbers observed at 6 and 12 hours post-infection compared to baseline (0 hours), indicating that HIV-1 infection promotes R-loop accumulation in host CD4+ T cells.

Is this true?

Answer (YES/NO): NO